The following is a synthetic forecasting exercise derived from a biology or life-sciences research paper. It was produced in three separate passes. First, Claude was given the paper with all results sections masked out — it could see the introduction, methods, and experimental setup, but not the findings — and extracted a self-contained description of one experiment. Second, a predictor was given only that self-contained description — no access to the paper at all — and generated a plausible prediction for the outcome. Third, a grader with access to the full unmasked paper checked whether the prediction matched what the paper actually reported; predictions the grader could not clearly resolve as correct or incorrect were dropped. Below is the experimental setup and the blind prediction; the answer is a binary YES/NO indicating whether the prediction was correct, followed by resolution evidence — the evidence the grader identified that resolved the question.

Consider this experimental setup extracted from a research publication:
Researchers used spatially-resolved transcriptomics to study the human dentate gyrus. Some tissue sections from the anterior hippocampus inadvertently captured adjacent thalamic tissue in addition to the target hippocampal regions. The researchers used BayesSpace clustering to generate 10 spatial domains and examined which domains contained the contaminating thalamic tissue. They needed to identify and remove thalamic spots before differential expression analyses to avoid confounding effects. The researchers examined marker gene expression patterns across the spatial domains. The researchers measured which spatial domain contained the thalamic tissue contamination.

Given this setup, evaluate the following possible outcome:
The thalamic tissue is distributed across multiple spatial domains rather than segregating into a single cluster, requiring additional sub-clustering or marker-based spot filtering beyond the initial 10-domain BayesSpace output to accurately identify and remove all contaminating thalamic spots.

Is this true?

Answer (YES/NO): NO